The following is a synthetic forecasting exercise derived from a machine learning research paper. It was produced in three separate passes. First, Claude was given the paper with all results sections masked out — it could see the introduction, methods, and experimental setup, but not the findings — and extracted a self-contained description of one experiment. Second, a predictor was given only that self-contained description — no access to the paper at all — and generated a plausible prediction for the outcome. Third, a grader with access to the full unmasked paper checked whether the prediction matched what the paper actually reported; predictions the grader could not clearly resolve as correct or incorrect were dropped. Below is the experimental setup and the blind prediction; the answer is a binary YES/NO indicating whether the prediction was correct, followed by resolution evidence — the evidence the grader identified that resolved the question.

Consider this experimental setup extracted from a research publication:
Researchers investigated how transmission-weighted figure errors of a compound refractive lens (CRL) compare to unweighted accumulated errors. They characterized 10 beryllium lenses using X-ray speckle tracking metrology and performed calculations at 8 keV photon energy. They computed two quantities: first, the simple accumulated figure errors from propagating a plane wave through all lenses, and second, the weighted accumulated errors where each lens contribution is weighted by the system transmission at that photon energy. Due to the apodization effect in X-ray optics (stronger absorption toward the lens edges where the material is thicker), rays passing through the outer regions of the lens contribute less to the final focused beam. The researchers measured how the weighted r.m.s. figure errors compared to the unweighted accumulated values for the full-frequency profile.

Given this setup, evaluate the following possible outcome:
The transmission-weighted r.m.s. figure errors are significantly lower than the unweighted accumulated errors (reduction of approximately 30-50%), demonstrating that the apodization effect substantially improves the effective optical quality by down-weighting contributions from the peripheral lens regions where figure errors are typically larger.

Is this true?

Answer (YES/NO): YES